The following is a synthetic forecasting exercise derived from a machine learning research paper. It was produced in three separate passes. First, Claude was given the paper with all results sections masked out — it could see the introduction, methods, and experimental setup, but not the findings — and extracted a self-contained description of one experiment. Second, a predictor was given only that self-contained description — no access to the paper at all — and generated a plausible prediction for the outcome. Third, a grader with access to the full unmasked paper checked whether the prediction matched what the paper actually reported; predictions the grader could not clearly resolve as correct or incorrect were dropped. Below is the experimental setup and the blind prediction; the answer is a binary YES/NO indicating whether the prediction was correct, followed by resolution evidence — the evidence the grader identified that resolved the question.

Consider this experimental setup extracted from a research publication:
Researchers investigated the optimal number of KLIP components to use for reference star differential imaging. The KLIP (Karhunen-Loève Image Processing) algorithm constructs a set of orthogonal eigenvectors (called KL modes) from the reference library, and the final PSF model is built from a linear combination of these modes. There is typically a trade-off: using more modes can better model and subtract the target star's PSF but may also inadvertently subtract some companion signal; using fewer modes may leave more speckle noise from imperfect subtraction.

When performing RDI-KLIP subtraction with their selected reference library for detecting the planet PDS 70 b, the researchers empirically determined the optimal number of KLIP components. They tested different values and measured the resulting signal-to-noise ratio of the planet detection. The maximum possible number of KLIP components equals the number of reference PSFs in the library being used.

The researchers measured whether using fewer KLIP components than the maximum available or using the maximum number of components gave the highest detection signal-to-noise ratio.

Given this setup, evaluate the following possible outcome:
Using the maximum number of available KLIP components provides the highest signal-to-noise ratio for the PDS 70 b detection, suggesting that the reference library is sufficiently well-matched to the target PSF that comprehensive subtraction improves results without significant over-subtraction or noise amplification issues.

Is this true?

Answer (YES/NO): YES